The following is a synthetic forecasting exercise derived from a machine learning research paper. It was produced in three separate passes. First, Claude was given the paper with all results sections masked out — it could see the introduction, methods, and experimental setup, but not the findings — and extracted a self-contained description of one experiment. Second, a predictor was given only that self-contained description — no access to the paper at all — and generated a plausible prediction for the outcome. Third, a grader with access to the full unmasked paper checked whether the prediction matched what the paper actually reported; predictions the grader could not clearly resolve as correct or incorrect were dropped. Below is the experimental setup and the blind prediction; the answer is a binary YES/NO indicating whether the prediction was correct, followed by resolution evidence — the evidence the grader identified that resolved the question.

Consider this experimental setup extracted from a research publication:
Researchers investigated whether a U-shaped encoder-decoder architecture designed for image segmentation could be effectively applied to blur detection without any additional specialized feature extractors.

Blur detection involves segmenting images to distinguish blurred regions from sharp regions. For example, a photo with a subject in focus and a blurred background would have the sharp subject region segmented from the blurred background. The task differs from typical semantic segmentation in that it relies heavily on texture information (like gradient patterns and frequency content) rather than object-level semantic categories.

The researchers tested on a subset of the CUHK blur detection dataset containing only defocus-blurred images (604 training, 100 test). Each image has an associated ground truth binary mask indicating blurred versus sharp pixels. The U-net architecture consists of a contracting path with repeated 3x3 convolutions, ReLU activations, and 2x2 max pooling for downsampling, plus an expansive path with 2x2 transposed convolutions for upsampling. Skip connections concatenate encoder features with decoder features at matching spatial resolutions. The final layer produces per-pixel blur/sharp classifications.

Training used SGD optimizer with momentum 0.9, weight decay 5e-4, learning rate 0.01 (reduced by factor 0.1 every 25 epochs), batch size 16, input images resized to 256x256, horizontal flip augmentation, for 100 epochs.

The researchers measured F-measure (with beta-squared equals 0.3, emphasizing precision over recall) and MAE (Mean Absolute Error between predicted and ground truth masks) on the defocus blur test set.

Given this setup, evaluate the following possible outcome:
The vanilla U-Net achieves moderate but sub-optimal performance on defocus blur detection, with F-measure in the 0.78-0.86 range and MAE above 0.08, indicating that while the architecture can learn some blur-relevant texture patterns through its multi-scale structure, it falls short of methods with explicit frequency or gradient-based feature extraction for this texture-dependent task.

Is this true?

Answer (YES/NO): YES